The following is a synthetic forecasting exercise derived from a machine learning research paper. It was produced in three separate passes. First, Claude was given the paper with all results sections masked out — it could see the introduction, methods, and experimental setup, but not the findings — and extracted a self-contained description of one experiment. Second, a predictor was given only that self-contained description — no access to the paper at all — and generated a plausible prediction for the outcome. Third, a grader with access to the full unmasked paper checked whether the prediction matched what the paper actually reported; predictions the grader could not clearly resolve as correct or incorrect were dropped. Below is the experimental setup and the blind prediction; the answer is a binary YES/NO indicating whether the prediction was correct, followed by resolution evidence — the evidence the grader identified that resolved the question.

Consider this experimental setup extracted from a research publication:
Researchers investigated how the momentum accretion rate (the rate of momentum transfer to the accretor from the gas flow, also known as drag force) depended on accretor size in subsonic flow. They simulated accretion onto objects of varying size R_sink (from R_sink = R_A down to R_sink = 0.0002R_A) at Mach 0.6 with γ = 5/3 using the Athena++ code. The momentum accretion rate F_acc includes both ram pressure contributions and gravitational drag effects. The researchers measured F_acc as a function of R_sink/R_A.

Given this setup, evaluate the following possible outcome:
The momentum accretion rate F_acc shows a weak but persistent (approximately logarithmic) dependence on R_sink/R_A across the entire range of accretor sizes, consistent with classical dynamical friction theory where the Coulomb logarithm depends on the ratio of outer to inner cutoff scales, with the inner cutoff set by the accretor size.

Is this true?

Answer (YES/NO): NO